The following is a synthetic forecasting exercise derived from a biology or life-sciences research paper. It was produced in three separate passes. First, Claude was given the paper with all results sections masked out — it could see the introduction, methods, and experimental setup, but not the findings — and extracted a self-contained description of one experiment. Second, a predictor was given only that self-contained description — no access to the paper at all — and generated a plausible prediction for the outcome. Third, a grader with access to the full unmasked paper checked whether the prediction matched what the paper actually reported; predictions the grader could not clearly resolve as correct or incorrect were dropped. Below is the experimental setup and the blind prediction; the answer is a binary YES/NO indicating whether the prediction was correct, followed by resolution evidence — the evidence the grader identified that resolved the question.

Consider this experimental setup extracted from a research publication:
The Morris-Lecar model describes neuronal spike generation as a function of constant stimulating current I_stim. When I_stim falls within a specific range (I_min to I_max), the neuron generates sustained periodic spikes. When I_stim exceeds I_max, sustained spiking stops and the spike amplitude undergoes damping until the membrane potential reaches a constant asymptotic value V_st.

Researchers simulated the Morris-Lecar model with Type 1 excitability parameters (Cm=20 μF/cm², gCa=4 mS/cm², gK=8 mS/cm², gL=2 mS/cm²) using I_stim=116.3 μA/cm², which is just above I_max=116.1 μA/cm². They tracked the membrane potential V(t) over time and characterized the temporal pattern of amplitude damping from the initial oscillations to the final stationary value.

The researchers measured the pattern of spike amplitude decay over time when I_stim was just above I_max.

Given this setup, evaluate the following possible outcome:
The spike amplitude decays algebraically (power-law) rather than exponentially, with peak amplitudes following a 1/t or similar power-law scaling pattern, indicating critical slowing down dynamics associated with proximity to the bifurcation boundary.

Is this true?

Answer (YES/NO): NO